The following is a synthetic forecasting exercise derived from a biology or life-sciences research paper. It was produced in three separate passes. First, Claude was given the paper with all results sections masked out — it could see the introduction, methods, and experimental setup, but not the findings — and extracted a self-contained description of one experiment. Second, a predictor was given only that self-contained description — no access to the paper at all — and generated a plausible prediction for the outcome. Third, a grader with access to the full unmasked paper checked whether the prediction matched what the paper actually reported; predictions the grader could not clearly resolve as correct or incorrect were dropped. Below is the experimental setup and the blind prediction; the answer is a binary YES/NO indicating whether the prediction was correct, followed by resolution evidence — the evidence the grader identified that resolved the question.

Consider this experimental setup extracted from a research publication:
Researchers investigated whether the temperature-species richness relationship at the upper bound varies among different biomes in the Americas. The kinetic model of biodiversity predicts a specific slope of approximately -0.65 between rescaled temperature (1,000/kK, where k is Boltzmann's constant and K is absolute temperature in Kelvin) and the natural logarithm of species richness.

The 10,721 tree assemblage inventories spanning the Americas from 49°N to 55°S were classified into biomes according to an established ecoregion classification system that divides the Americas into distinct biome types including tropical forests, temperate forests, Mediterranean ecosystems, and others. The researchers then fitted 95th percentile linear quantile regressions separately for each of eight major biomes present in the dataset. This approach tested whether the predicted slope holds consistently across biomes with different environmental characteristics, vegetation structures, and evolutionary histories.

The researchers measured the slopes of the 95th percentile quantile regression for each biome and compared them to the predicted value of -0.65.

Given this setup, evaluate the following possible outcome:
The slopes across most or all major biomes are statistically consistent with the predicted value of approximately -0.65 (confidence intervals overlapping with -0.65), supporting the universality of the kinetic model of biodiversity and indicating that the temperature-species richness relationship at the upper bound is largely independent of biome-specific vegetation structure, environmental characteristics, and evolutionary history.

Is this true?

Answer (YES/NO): NO